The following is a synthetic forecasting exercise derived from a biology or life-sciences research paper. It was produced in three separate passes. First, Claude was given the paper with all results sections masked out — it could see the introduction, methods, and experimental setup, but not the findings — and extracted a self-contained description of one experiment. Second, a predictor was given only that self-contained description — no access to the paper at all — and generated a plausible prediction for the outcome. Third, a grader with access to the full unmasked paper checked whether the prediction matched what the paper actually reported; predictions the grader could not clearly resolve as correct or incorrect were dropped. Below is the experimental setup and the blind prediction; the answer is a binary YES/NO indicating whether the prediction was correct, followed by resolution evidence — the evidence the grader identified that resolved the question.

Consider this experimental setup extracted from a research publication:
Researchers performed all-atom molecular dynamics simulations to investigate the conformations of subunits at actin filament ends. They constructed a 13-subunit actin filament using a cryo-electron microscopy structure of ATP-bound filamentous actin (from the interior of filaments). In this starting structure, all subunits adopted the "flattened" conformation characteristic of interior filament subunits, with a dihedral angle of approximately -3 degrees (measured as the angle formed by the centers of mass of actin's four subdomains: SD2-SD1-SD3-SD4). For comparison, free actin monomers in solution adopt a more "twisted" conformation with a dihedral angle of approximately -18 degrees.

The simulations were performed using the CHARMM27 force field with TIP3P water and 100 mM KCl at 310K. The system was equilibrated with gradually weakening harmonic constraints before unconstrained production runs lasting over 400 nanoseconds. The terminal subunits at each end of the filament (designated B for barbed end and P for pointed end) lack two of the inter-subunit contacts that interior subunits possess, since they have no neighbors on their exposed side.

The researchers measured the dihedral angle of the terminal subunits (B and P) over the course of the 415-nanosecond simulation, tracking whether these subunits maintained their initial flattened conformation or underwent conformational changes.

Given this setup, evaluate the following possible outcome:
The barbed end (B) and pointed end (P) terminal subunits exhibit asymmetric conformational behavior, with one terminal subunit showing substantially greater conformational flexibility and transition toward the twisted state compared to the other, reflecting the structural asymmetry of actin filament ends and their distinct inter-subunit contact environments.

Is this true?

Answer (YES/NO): YES